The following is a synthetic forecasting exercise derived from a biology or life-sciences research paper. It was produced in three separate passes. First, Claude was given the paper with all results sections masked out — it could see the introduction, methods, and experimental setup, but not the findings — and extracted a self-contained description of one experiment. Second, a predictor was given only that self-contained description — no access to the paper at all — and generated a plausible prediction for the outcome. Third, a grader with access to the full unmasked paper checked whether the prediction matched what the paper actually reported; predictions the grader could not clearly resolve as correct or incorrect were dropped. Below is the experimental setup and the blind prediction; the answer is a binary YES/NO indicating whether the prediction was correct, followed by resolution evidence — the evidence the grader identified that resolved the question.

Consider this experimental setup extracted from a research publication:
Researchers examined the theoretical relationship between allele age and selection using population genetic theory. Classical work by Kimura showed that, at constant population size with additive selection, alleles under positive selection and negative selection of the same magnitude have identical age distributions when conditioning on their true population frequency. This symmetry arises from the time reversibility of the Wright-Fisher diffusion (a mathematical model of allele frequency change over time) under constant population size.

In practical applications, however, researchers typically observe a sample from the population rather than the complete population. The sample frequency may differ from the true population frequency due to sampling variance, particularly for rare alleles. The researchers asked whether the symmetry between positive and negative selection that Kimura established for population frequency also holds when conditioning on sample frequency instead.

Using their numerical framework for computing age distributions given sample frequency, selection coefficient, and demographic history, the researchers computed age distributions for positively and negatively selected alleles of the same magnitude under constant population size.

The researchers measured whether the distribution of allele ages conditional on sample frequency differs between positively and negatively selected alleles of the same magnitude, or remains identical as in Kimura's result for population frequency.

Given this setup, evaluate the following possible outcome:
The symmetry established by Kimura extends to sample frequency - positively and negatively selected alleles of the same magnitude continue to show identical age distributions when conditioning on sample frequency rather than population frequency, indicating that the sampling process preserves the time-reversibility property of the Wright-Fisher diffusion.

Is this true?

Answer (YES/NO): NO